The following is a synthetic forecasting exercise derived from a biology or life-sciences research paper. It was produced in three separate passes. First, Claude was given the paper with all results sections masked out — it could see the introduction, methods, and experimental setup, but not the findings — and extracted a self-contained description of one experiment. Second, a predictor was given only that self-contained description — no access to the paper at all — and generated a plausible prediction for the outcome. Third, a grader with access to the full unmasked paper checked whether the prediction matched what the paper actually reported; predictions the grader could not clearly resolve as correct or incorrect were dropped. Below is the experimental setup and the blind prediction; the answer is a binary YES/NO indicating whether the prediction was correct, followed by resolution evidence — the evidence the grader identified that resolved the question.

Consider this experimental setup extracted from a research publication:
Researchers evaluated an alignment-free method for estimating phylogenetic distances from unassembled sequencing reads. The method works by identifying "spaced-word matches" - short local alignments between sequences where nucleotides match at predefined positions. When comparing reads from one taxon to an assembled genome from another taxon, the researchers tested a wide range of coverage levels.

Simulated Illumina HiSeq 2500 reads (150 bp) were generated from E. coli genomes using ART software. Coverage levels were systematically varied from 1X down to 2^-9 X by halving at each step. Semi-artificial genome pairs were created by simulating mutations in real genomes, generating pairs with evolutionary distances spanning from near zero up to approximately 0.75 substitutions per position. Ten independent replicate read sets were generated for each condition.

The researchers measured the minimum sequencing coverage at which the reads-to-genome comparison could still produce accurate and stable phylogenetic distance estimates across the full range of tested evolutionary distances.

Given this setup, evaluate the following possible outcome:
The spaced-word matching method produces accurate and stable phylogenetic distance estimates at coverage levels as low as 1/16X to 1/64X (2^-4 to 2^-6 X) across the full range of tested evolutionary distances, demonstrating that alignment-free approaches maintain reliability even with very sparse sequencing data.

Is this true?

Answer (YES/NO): NO